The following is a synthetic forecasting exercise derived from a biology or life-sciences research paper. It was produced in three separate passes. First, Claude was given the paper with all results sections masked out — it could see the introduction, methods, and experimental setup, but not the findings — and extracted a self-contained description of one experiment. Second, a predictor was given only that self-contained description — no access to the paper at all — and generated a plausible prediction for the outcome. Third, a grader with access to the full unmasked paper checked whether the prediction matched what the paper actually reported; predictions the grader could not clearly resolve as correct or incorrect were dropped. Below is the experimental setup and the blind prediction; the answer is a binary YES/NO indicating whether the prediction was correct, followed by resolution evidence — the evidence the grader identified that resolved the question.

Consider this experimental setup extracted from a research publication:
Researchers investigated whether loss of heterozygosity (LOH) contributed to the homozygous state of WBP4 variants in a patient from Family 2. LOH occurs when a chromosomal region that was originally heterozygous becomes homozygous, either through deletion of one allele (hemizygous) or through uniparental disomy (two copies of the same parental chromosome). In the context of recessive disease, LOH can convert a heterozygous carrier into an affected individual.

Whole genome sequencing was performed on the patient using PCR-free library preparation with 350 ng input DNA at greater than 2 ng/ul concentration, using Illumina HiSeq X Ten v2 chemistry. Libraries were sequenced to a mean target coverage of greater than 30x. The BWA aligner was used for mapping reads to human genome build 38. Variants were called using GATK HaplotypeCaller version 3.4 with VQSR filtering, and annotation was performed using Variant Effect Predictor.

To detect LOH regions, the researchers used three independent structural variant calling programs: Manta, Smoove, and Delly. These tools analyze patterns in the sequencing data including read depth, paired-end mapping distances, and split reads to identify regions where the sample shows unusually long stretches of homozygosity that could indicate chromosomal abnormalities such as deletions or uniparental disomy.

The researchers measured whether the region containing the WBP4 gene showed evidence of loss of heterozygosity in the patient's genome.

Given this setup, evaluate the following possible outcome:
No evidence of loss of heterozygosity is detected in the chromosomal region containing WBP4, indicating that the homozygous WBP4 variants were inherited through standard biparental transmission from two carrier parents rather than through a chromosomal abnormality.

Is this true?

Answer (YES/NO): NO